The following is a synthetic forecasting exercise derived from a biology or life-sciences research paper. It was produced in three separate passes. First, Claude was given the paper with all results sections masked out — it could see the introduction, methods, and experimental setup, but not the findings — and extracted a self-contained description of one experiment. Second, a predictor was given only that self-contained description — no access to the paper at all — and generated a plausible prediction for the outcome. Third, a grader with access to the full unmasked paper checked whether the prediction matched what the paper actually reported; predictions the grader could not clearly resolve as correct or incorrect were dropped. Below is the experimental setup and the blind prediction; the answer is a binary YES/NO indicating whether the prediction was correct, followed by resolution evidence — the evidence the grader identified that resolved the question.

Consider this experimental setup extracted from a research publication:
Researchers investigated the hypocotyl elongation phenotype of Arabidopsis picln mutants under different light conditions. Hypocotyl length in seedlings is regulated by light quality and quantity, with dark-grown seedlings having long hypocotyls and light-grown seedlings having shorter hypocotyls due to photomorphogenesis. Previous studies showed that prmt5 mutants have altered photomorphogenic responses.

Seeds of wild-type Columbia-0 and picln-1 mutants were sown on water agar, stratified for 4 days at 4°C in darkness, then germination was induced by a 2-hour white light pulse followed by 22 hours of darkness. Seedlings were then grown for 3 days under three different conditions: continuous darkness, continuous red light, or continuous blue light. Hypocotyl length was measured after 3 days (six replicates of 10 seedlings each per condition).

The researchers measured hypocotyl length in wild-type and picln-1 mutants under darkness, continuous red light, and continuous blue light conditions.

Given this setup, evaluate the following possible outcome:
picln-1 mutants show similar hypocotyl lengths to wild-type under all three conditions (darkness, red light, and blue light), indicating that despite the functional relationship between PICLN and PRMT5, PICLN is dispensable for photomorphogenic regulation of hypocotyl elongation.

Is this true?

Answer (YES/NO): NO